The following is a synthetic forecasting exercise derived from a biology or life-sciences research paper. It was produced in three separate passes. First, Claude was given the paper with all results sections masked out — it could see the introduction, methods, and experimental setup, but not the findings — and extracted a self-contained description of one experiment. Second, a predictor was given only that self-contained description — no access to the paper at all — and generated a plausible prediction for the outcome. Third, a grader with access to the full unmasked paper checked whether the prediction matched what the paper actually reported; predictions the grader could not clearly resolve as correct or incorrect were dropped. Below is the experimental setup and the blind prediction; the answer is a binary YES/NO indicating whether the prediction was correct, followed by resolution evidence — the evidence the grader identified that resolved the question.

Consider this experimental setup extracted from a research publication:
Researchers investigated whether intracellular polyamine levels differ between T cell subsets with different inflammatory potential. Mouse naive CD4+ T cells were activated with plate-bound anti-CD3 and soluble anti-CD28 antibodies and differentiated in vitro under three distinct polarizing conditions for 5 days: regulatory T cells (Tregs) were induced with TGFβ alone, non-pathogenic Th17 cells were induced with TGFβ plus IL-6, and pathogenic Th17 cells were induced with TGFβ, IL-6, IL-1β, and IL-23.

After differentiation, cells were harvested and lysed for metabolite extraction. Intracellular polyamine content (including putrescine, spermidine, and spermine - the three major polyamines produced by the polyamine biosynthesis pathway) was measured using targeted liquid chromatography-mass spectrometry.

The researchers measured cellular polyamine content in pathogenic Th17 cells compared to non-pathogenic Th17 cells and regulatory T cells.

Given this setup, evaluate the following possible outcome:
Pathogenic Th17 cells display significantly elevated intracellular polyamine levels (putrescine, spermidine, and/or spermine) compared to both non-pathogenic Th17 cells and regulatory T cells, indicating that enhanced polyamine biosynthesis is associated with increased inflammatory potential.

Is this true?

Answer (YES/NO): YES